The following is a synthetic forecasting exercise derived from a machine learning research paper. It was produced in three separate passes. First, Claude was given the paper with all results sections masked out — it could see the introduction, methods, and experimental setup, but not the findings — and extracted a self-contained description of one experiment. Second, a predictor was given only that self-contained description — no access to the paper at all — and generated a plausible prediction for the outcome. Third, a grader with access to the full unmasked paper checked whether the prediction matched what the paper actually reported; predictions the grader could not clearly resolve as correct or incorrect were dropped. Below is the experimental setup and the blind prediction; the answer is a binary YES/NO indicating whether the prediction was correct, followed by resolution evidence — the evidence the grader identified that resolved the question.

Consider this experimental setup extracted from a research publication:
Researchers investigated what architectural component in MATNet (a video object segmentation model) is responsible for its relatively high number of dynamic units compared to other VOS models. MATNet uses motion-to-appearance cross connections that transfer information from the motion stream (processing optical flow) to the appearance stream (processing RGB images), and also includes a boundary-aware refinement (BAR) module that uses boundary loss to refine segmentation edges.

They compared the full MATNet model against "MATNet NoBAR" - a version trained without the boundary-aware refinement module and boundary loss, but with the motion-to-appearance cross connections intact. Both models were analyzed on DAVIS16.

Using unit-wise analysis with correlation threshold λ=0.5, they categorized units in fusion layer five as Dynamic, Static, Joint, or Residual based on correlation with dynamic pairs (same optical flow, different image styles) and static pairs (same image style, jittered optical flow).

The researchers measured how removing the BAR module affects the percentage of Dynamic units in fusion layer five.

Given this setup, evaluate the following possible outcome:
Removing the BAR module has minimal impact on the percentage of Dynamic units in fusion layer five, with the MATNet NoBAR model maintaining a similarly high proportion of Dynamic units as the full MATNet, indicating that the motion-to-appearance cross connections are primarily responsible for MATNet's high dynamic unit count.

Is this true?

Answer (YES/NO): YES